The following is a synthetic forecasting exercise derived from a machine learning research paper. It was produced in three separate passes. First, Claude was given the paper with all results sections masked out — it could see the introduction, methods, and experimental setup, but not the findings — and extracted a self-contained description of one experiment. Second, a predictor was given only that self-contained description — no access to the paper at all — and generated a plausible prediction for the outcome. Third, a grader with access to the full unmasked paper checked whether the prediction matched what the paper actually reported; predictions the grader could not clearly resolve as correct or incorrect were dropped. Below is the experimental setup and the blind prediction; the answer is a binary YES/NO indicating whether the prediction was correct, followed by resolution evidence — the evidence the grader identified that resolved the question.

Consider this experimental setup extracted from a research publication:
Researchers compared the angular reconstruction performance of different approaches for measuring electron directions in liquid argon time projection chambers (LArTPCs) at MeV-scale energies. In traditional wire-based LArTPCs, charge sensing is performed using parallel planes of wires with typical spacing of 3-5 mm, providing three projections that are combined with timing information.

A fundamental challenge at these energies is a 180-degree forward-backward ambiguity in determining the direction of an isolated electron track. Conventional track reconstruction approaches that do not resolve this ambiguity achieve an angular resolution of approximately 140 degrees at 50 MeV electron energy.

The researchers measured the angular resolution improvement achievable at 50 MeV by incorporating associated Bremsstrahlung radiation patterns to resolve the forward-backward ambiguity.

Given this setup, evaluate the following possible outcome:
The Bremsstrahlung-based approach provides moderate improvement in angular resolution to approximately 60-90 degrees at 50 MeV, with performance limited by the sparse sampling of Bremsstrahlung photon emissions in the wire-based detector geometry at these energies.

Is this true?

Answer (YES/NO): NO